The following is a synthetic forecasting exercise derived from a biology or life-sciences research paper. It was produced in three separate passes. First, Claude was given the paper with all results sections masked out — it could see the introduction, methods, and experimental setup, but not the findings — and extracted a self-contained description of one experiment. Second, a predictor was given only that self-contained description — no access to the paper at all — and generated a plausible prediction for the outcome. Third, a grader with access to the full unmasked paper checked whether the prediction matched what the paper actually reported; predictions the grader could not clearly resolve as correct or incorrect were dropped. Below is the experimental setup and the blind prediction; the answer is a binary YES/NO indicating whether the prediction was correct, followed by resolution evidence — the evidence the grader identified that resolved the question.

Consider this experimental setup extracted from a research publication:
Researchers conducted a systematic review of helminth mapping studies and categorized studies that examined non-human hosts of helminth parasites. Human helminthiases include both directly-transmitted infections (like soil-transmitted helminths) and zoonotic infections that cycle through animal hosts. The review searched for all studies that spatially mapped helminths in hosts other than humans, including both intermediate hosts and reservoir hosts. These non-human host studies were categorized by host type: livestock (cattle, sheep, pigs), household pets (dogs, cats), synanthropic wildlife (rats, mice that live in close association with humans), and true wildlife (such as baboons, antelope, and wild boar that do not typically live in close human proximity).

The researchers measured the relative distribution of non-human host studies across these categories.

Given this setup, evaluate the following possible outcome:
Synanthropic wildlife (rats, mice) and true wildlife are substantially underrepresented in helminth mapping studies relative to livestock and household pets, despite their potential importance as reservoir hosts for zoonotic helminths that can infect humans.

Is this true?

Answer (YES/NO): NO